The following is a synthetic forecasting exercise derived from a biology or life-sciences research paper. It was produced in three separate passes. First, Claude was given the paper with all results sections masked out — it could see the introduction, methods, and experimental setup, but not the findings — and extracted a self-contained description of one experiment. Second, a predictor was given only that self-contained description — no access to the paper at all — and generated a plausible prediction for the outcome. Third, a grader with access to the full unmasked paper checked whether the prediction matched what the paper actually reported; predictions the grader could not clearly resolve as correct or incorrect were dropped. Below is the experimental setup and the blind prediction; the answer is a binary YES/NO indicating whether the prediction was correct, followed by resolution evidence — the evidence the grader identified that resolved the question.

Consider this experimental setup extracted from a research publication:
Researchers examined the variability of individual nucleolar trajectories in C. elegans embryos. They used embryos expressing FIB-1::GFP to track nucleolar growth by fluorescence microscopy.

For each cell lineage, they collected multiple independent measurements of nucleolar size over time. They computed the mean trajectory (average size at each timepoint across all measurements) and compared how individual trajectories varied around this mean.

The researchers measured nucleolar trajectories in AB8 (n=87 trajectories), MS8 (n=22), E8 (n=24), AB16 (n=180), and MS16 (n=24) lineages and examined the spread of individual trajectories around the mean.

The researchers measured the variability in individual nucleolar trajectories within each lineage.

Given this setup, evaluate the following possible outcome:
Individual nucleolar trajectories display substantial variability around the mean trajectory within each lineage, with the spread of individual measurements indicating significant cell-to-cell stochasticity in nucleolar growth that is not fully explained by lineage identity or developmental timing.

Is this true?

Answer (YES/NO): YES